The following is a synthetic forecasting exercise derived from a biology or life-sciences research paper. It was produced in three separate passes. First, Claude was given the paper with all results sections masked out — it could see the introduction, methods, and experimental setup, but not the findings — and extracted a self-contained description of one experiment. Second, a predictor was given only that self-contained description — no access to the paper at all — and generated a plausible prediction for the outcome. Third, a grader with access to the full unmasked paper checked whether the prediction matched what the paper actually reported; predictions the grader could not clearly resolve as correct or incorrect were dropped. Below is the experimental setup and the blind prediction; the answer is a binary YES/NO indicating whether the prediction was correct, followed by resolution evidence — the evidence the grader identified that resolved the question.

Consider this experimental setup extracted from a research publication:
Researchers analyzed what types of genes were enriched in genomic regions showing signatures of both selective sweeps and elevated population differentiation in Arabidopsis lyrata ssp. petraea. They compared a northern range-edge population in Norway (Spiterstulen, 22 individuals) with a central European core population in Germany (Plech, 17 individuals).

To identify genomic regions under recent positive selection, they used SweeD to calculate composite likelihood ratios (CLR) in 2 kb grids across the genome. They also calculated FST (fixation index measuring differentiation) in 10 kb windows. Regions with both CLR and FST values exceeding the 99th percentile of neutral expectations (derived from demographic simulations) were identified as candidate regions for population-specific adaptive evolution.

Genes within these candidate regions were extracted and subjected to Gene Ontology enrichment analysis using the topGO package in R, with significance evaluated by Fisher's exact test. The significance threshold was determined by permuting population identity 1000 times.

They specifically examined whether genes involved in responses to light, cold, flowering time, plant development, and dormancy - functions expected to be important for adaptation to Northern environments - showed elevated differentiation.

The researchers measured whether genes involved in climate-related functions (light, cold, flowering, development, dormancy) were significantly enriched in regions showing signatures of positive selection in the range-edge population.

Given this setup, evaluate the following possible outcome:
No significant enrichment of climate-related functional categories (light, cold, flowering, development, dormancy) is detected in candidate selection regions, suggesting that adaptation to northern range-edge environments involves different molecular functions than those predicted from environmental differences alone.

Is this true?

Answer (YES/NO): NO